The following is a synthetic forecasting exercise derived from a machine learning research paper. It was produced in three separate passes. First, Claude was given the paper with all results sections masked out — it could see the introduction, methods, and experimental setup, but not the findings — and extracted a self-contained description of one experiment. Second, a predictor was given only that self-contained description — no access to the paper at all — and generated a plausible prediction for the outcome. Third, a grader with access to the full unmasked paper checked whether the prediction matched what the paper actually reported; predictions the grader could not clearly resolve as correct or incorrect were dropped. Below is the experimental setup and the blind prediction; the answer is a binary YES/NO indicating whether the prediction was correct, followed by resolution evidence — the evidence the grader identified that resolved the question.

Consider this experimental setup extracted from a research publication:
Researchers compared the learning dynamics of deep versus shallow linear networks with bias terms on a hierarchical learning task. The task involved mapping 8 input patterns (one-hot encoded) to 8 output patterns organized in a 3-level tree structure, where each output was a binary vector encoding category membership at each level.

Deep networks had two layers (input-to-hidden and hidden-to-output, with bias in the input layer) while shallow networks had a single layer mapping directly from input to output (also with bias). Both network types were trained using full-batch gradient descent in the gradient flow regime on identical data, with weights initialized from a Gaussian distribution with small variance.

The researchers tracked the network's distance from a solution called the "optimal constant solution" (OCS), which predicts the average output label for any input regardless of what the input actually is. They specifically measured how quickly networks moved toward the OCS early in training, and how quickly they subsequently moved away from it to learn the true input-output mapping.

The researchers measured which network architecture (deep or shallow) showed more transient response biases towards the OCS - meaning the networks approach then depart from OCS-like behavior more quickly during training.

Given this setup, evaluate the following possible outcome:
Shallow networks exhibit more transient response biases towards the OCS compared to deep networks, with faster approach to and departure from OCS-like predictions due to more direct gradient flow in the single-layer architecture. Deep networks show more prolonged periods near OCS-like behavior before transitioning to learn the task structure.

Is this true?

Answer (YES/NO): YES